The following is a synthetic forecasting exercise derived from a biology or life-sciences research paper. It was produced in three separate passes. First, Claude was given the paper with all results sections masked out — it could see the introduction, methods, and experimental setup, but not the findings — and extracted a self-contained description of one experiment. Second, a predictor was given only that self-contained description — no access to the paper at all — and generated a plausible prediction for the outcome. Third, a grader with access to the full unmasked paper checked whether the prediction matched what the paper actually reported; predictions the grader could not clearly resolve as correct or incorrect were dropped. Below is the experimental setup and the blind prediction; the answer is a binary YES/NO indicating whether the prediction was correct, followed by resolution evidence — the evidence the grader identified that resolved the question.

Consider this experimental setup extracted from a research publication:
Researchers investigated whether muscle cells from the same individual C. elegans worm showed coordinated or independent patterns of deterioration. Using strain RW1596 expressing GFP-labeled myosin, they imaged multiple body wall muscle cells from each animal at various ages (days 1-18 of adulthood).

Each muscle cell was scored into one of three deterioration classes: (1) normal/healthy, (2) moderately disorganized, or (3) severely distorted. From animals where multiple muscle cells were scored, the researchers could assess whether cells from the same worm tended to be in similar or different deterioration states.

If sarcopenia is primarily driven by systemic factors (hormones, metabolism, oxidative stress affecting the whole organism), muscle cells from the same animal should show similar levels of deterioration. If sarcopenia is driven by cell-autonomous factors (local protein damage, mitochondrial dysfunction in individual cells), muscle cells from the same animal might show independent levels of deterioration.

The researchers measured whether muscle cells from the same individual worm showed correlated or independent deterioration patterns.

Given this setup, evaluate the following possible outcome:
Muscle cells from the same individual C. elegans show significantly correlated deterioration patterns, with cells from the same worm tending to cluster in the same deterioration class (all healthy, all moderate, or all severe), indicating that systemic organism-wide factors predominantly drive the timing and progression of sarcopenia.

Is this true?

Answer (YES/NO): NO